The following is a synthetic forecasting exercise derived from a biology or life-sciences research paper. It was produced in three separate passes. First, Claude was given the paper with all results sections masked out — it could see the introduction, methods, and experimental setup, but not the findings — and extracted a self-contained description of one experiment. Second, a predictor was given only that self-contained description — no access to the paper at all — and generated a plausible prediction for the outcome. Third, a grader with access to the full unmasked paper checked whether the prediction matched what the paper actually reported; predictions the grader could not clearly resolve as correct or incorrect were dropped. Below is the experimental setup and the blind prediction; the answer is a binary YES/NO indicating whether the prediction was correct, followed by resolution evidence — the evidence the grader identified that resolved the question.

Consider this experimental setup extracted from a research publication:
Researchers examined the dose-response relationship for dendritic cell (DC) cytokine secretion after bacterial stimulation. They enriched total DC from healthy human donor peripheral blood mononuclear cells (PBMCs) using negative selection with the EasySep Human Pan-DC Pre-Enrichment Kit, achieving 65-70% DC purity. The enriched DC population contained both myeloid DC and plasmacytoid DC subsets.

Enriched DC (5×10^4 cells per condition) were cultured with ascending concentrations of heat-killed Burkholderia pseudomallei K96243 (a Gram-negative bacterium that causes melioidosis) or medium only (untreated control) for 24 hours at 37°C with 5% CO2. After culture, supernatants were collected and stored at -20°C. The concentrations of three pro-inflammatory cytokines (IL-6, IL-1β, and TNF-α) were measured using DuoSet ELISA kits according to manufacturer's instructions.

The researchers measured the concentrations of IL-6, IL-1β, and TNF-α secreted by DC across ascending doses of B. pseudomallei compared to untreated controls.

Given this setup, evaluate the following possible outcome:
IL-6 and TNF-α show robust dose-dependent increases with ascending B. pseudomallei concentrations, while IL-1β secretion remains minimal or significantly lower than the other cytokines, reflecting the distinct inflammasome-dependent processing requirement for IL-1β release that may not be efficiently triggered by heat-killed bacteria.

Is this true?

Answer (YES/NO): NO